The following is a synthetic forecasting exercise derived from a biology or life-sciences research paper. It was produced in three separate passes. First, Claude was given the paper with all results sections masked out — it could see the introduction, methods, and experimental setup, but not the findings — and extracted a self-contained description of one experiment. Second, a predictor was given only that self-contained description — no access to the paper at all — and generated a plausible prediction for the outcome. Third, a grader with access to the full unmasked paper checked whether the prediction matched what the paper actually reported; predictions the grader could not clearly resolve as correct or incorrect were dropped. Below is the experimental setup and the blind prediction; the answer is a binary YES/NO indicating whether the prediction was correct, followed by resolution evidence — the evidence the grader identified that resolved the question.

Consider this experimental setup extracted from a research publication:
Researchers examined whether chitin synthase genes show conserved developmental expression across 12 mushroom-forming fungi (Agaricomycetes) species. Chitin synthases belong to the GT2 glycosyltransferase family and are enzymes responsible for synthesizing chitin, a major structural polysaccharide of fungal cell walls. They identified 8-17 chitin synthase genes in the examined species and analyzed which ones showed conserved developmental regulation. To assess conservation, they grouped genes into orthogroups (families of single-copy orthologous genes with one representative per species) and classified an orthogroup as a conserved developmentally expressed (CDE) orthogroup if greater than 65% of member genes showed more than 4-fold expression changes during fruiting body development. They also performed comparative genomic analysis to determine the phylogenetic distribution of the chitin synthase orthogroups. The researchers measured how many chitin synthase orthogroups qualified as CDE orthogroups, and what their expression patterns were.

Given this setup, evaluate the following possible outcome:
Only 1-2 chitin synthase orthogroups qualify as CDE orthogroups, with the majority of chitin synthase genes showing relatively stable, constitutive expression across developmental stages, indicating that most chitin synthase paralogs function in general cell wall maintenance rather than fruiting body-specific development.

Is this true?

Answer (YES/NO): YES